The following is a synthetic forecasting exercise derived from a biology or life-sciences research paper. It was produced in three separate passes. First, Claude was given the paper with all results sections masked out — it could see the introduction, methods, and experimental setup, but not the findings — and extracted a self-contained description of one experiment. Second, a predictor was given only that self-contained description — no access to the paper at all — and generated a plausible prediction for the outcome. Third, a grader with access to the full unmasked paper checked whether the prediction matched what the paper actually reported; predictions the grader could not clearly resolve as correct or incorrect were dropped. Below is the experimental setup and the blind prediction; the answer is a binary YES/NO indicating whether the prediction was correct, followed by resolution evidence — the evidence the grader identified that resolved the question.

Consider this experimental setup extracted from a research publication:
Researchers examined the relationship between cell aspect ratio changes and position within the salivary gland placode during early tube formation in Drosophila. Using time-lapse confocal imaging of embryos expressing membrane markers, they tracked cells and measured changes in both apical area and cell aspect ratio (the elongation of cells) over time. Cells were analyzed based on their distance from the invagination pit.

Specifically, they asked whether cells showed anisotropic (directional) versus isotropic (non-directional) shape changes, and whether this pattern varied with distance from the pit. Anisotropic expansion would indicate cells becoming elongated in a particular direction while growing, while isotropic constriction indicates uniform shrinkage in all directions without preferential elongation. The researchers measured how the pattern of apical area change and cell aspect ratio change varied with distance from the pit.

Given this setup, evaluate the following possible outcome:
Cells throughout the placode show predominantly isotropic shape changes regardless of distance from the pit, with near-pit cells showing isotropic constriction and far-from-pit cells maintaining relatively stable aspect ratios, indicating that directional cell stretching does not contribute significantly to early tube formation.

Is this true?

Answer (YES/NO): NO